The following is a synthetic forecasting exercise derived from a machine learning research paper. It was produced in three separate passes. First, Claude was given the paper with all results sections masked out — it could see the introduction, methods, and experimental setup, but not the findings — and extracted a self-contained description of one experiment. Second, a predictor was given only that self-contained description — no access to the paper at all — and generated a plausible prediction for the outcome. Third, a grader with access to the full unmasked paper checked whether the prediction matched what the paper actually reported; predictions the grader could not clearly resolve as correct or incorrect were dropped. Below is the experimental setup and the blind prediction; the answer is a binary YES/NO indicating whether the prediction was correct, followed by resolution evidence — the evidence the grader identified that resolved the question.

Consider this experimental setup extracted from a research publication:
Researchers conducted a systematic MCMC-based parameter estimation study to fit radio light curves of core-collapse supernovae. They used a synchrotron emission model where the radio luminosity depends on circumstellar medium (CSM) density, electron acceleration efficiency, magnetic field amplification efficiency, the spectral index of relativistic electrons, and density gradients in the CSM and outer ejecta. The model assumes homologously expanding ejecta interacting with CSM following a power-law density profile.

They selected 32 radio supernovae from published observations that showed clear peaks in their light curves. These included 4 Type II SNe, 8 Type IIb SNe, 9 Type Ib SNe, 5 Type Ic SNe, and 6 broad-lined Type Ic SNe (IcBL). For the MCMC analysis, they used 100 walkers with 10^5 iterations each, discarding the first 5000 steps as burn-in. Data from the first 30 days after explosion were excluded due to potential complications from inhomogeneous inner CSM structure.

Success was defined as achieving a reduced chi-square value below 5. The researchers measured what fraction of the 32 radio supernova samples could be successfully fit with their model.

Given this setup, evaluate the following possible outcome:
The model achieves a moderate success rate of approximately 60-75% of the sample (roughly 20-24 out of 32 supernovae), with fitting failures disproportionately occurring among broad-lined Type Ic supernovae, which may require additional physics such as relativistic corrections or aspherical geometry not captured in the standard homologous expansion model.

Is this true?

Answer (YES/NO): NO